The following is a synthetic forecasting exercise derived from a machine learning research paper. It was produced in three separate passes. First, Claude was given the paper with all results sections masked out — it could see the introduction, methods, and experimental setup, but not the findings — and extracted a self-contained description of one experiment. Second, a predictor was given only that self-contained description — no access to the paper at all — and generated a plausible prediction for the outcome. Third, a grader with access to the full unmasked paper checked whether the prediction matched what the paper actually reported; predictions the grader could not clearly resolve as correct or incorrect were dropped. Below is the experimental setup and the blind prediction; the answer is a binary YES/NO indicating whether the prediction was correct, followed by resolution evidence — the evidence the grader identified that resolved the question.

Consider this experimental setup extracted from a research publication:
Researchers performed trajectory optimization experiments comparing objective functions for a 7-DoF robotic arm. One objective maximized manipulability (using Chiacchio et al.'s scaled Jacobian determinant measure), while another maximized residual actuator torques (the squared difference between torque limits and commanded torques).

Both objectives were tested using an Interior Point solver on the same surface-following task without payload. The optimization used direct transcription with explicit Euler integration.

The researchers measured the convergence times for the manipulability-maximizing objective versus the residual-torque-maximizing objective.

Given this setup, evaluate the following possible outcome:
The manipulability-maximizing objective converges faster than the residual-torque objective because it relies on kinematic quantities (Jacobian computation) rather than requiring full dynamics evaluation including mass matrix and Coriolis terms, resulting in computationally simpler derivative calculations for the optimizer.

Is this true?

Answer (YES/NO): NO